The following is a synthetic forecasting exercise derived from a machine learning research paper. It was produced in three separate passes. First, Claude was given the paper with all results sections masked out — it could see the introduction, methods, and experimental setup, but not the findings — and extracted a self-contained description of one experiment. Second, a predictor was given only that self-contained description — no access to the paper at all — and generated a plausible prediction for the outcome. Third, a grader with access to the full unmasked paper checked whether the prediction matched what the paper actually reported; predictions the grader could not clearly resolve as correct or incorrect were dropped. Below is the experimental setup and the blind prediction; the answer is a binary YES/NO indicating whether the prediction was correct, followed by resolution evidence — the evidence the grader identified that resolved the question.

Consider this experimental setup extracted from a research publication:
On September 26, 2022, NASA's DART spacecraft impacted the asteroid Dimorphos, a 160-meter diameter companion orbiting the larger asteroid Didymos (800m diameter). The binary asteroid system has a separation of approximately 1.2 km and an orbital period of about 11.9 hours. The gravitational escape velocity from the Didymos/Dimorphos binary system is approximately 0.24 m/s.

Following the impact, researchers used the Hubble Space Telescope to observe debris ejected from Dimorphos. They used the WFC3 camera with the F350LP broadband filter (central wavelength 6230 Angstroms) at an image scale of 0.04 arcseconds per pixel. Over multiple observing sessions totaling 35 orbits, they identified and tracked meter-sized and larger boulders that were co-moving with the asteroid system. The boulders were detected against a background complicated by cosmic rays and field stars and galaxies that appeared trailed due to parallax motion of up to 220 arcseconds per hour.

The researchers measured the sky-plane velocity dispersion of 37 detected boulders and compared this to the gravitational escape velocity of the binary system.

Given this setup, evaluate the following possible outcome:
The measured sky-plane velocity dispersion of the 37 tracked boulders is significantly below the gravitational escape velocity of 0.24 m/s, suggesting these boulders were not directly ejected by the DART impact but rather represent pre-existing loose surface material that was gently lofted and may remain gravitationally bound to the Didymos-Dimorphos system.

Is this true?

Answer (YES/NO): NO